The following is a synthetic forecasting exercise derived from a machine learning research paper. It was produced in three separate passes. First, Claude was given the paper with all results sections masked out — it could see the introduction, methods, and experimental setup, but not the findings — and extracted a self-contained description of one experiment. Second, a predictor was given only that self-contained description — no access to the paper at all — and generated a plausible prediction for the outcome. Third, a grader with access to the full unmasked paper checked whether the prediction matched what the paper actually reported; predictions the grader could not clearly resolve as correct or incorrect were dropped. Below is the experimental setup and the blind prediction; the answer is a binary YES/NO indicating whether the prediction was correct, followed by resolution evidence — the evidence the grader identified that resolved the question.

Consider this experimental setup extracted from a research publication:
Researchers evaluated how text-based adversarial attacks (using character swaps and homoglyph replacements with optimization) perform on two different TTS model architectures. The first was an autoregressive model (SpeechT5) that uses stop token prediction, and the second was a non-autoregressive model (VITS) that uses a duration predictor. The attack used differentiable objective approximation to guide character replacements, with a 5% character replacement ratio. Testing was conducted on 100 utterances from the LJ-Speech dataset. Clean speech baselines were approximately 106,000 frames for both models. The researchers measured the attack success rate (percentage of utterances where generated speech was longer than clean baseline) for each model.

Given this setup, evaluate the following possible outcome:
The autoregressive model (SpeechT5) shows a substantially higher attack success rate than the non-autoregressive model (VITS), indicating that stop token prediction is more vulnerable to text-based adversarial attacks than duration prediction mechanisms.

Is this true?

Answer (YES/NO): NO